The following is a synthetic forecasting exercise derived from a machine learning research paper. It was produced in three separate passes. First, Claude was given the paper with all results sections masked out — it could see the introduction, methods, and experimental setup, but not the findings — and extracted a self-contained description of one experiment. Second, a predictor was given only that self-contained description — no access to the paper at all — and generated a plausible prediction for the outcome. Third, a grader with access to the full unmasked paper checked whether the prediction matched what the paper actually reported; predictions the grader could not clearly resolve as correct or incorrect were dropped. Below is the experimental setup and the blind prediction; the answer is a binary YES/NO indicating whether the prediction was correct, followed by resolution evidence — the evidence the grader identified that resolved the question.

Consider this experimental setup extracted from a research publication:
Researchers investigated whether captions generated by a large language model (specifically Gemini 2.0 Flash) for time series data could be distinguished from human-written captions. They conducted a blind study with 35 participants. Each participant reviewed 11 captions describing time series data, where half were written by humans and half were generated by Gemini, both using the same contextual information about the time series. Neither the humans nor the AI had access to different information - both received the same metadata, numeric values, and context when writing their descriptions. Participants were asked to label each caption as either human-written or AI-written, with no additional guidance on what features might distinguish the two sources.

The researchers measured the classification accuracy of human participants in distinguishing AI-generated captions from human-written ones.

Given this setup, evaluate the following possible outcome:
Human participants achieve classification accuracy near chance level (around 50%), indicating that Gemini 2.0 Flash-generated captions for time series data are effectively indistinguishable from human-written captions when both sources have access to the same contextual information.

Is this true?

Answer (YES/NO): YES